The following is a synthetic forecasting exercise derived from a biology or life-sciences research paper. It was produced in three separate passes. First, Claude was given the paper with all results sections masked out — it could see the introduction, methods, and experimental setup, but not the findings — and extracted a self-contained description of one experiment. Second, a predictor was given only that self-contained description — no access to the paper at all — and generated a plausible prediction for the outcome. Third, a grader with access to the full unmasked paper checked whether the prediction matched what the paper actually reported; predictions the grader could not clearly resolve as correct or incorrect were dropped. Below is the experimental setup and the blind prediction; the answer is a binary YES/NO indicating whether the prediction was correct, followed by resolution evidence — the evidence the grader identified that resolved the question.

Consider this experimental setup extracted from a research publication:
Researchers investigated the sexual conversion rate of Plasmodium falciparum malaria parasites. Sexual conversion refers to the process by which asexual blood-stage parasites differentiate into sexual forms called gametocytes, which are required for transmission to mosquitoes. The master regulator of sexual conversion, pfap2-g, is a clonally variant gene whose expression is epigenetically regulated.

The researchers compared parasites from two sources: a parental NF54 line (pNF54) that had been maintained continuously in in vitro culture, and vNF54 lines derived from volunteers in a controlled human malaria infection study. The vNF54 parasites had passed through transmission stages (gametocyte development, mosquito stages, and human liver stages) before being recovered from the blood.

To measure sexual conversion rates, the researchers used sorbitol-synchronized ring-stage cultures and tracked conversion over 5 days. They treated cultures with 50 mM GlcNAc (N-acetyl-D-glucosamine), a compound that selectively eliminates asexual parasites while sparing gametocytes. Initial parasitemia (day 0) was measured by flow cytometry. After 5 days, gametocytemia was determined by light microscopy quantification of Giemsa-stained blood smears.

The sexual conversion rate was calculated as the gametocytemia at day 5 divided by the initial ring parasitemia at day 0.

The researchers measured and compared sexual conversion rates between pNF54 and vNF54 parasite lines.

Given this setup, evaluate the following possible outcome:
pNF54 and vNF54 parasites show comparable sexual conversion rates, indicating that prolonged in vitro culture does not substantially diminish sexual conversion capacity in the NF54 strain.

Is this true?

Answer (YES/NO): YES